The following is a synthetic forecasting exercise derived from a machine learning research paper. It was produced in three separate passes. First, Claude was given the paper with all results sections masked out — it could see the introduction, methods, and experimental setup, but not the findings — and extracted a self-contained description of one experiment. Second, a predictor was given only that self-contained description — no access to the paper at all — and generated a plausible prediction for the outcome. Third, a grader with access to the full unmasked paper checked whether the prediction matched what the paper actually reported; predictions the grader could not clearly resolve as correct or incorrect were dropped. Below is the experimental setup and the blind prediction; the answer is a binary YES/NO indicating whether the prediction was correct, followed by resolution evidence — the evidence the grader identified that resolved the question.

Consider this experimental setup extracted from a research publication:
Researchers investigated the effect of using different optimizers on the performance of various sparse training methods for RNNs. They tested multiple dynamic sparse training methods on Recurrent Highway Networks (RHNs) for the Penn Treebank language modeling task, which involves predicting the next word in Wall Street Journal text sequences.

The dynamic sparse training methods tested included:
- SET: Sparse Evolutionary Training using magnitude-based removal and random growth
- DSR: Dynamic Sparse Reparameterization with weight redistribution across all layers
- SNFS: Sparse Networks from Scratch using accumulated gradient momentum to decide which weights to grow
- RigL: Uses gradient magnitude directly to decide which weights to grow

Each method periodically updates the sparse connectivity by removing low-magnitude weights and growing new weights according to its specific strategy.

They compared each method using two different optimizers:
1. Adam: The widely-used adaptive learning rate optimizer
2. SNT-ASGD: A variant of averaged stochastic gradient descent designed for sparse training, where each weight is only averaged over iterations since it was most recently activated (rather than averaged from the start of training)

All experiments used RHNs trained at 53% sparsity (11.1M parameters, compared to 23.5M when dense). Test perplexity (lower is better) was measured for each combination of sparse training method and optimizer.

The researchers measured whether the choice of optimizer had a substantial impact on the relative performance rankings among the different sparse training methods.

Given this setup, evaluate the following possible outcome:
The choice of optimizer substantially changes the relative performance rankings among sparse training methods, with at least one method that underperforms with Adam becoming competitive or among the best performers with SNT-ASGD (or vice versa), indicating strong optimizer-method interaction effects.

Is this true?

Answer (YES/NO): YES